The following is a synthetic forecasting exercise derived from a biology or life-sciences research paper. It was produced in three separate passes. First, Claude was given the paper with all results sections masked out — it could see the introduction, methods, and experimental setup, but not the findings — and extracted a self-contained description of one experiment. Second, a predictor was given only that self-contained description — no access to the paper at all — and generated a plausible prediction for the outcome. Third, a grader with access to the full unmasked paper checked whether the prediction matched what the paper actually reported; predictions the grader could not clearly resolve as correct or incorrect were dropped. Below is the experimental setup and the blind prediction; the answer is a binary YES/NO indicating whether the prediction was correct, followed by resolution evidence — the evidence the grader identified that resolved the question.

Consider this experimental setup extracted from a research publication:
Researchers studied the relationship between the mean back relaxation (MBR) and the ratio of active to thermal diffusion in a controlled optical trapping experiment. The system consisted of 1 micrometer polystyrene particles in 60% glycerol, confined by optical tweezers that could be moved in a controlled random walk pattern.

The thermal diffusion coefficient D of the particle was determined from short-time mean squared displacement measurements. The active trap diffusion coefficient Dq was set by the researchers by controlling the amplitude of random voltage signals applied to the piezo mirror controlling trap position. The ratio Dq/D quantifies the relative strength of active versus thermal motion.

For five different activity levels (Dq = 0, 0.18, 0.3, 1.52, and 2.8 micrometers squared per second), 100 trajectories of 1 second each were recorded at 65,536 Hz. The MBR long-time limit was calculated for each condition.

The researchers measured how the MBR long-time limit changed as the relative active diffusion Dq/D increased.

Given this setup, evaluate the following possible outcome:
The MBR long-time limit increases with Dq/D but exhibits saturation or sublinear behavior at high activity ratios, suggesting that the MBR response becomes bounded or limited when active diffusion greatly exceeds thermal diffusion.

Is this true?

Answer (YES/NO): NO